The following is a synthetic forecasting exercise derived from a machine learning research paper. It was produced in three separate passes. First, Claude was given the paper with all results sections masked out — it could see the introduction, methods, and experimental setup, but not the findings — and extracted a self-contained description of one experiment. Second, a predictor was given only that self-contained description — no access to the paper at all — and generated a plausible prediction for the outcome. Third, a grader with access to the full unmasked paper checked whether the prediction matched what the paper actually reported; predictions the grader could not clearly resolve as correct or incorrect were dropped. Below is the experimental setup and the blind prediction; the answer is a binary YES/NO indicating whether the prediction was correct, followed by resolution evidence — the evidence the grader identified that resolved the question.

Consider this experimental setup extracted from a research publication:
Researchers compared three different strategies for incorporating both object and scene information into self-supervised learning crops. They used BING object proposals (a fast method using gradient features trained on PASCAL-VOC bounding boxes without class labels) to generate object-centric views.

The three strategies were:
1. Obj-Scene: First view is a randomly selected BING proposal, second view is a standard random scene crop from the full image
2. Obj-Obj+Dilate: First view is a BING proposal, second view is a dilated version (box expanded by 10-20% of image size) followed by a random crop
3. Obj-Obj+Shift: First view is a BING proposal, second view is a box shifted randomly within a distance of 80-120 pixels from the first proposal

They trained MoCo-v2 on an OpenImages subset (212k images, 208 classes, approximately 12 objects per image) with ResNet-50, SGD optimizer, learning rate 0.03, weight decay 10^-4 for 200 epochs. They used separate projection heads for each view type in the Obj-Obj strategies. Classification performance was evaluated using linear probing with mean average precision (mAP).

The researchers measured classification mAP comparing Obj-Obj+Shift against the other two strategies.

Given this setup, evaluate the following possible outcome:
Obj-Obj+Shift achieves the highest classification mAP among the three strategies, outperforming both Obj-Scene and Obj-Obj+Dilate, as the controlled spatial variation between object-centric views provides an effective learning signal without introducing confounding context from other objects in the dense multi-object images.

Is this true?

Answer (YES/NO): NO